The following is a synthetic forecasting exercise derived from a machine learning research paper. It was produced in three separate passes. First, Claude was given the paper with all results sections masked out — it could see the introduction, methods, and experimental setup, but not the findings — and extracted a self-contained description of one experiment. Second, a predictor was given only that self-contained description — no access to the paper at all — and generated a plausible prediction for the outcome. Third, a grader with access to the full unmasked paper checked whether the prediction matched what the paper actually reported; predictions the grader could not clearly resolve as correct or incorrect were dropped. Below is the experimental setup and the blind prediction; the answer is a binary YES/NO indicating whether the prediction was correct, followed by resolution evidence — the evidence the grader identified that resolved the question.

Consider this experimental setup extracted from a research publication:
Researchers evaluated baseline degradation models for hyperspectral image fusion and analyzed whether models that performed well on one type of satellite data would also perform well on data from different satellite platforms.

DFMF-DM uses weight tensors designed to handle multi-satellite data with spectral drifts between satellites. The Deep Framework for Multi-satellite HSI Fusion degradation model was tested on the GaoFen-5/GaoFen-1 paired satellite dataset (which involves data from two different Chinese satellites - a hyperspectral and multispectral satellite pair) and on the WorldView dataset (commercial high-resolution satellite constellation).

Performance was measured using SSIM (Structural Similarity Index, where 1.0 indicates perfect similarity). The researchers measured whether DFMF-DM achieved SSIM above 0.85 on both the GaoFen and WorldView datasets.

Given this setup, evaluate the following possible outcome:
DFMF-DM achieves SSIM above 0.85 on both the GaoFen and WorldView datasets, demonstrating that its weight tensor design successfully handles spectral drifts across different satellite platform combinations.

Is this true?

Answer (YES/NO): YES